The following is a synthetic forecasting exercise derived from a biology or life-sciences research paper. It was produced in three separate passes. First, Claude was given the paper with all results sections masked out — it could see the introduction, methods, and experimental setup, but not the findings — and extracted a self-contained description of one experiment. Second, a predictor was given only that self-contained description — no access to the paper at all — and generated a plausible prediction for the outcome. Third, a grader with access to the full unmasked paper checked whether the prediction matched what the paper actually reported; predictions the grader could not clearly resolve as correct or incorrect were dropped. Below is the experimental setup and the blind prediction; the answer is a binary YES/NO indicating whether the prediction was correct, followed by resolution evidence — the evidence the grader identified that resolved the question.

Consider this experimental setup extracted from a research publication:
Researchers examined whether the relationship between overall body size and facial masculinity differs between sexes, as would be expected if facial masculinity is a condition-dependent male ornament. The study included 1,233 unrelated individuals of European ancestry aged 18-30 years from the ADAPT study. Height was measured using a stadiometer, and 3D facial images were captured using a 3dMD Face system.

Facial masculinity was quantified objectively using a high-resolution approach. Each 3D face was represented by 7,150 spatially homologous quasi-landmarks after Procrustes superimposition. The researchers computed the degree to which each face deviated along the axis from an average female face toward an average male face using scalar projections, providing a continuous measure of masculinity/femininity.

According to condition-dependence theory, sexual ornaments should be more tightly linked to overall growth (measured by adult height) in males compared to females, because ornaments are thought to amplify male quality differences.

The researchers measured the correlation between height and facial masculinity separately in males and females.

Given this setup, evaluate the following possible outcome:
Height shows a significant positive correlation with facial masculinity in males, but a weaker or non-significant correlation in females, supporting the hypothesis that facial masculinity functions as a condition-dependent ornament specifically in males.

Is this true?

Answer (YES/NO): NO